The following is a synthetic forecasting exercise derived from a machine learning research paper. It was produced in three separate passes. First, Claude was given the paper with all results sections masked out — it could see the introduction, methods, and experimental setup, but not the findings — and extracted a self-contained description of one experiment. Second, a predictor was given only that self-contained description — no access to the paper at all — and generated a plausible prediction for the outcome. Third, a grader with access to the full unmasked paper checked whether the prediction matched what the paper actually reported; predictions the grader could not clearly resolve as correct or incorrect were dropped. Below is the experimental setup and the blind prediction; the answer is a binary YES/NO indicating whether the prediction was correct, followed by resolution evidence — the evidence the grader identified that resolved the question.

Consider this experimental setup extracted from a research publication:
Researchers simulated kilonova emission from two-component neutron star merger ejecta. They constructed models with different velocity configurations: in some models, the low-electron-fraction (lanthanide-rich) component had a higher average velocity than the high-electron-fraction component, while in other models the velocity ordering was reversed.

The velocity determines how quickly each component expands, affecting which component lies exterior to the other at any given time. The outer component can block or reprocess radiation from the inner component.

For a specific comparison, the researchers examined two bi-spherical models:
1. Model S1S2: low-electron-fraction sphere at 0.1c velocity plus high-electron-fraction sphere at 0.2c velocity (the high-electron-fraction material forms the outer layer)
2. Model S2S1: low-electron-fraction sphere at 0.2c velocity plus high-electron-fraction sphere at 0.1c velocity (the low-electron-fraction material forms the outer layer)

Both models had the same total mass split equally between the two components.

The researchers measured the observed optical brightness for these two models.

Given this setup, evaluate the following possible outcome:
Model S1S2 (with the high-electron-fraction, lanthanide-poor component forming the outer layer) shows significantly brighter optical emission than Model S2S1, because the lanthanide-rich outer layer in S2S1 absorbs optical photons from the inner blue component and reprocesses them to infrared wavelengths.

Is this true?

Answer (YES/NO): YES